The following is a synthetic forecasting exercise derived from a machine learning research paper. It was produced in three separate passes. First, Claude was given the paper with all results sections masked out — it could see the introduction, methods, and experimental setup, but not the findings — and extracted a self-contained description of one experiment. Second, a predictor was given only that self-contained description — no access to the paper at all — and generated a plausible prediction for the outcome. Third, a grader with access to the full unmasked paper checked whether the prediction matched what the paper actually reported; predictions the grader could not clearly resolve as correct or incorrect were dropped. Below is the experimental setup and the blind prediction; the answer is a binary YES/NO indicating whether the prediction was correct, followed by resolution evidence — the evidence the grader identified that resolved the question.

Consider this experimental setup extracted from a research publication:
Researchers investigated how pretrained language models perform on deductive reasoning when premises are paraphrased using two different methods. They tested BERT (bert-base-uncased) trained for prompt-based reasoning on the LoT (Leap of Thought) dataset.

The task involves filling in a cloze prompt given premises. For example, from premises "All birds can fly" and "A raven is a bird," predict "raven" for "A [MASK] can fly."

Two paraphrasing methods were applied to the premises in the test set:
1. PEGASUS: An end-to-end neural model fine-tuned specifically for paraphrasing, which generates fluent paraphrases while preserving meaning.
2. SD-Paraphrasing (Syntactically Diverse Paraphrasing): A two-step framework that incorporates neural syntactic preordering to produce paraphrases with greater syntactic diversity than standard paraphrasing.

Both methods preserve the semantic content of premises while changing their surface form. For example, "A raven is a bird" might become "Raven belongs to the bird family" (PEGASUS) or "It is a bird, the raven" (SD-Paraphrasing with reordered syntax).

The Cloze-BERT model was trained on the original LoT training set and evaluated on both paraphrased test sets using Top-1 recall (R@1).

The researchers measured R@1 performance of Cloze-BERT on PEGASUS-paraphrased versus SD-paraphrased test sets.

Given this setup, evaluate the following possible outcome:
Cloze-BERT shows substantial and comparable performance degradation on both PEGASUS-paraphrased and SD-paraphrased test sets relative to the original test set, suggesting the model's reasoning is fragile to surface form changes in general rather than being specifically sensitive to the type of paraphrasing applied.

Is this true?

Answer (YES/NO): NO